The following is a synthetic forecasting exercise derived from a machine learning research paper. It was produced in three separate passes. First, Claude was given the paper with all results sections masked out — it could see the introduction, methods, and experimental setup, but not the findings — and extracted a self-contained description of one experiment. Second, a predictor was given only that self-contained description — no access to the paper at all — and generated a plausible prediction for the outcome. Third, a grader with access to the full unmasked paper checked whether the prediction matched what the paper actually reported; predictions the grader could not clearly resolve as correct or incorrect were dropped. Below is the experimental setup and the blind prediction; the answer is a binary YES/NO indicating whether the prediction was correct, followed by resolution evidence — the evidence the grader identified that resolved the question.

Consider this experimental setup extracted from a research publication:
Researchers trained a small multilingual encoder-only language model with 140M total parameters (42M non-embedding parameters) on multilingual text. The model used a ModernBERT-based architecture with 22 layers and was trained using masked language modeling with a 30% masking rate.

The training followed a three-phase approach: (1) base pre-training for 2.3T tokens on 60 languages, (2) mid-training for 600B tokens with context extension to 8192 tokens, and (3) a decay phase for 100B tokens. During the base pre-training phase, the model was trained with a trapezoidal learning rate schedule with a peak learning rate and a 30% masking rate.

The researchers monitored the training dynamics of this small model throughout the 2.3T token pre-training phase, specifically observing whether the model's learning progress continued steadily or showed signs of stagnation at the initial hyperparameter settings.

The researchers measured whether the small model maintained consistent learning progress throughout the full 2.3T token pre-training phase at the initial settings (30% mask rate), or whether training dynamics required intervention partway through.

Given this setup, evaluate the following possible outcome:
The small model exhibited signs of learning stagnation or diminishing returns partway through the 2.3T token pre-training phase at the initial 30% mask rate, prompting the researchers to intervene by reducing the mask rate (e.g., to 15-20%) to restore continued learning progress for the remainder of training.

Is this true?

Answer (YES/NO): YES